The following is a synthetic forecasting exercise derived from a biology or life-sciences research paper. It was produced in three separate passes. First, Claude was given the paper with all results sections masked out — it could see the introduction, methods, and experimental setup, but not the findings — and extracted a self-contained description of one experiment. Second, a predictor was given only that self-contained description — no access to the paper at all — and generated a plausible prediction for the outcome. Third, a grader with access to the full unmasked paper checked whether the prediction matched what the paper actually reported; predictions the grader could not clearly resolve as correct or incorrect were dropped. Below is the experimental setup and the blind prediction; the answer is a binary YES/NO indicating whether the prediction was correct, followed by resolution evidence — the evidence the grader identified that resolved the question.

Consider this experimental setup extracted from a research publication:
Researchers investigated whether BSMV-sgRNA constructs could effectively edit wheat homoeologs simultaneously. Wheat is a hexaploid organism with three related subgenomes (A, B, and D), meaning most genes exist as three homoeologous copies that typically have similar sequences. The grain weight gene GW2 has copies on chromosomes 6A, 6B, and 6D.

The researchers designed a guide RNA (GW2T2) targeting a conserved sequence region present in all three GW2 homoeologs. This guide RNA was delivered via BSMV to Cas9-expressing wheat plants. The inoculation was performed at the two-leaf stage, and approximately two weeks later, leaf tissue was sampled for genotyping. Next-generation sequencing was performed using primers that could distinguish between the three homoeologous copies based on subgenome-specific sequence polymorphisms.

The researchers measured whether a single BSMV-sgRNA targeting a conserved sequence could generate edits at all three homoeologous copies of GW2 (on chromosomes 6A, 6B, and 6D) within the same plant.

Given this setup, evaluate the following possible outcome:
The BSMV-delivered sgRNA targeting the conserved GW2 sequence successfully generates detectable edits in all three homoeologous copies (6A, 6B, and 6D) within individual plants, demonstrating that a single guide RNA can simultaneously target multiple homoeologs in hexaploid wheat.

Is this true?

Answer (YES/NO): YES